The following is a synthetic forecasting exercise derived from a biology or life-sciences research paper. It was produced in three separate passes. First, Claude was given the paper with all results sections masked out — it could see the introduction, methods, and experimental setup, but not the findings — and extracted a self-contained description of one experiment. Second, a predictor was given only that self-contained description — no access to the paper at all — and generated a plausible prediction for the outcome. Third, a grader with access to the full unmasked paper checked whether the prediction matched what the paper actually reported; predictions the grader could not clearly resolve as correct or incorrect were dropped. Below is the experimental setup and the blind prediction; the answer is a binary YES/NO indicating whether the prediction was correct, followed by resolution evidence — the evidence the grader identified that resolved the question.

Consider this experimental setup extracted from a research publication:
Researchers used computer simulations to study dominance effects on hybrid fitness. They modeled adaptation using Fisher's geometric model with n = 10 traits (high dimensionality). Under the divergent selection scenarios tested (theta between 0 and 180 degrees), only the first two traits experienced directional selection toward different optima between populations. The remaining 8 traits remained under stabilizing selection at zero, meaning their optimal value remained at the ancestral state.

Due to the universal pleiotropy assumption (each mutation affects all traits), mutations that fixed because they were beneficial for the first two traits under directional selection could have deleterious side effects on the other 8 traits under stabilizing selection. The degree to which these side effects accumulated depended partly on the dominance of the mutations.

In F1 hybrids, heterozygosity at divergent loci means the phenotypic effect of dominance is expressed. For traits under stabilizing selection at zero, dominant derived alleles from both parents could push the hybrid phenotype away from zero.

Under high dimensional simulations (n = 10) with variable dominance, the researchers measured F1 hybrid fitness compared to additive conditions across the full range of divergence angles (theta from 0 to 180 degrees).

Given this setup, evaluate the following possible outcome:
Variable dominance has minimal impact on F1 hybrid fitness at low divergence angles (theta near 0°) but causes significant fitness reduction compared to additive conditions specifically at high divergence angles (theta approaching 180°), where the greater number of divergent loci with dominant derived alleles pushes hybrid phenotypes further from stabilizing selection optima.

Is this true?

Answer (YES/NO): NO